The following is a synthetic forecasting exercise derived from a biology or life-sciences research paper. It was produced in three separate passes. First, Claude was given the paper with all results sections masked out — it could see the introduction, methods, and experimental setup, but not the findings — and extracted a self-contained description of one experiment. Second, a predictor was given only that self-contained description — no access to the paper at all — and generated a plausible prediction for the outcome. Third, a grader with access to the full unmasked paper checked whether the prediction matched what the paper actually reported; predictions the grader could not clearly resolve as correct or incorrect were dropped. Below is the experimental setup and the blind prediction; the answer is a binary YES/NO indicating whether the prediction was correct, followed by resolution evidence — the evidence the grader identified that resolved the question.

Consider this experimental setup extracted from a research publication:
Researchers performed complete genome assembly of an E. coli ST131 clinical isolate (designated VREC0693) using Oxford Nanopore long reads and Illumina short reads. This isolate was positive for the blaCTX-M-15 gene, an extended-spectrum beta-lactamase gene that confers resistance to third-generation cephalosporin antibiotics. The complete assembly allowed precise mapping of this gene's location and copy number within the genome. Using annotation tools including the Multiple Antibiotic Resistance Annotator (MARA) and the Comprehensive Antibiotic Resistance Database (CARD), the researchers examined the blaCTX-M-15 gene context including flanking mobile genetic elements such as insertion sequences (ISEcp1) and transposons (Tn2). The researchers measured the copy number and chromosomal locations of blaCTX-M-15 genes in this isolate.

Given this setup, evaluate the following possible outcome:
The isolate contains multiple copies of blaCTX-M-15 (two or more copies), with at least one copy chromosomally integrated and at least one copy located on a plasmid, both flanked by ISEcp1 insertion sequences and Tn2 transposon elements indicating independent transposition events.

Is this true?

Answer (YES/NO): NO